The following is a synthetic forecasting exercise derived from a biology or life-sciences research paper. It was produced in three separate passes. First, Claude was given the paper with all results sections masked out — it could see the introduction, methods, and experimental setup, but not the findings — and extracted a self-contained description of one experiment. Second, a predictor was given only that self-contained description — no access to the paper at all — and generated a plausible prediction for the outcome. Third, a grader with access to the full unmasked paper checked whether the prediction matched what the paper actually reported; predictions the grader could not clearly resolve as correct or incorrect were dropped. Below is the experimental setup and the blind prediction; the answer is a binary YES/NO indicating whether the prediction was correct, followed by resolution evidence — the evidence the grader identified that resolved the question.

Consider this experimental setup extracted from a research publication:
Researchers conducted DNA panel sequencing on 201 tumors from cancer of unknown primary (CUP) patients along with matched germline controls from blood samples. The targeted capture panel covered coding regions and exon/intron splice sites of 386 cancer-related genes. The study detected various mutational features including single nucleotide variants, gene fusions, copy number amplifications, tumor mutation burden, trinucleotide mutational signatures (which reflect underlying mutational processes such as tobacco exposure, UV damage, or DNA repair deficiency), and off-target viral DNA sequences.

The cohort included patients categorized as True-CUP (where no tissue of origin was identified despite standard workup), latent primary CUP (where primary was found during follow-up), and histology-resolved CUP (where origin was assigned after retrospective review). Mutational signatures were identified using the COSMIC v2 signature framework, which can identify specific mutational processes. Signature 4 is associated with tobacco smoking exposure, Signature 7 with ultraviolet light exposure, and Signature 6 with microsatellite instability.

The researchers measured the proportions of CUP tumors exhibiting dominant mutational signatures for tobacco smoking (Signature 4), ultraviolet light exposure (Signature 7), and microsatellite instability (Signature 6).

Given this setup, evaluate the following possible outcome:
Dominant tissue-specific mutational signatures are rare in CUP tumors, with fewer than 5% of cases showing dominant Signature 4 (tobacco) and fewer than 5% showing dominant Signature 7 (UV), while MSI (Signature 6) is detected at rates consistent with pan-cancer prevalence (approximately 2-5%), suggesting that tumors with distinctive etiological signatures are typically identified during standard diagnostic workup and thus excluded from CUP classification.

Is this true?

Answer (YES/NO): NO